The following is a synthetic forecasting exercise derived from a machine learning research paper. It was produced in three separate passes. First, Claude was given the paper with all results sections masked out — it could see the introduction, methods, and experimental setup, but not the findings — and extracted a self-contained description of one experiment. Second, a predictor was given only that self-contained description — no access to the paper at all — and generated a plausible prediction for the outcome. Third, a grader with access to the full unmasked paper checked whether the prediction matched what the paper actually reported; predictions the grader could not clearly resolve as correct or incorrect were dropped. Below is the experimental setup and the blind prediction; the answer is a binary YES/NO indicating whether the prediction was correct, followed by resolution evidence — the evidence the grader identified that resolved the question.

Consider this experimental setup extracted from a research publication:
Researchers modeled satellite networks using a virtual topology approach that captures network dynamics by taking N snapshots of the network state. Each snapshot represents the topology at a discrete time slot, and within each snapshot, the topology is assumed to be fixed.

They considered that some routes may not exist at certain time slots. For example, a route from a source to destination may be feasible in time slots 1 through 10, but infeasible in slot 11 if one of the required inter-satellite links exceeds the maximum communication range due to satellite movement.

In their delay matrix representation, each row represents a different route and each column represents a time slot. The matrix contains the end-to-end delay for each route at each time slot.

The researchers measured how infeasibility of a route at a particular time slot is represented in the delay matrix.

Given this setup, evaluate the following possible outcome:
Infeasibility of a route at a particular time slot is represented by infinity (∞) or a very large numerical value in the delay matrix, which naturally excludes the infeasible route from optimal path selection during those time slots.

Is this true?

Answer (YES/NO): YES